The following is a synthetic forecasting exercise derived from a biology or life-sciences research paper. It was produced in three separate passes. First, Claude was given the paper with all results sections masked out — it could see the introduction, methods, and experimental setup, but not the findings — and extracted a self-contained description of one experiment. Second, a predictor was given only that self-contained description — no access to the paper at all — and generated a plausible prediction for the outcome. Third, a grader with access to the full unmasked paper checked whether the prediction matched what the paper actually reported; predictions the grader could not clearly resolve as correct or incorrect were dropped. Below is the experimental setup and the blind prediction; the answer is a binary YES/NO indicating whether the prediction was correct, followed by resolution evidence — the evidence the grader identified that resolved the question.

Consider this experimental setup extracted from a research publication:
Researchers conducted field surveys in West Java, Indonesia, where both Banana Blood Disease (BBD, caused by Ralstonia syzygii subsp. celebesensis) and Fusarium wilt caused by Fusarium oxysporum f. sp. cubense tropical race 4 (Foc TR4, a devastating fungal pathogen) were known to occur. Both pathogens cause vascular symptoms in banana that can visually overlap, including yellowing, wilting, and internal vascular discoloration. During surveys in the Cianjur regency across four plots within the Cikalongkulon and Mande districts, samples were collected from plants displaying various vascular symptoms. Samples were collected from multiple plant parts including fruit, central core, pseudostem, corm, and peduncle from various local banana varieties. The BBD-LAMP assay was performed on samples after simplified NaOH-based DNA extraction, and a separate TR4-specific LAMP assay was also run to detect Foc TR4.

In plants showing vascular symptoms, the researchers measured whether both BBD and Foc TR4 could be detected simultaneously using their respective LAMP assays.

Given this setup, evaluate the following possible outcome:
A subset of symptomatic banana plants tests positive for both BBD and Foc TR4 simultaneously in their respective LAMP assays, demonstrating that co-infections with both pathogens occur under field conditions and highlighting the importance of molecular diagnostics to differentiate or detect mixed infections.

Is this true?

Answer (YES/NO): YES